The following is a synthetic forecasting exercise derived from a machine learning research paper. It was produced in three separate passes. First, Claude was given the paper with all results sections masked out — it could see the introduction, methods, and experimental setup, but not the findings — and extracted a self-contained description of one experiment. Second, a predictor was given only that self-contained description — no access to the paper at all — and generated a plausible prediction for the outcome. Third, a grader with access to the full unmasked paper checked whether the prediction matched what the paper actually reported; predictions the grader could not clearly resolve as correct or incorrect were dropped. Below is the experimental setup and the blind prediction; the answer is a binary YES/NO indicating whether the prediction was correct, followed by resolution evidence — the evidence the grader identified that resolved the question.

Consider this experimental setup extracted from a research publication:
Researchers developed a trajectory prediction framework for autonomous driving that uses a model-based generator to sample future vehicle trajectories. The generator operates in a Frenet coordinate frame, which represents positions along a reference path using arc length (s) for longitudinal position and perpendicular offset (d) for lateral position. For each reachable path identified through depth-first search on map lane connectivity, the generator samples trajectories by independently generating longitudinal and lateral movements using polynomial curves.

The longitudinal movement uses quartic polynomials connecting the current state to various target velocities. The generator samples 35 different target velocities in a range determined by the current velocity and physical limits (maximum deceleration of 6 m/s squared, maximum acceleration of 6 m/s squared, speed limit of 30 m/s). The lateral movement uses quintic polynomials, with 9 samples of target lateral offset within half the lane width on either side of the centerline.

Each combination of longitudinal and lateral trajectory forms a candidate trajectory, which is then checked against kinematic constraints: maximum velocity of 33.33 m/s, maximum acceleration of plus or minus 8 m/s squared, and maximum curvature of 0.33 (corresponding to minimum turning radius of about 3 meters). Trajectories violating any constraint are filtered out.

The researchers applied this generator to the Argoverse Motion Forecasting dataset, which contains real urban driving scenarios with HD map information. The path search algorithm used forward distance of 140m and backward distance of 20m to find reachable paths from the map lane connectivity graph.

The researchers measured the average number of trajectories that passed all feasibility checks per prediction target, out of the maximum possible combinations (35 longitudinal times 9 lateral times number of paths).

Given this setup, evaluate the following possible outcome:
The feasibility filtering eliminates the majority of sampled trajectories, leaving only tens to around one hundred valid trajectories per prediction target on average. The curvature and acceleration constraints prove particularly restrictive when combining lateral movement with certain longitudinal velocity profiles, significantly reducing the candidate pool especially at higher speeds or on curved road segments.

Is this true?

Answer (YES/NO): NO